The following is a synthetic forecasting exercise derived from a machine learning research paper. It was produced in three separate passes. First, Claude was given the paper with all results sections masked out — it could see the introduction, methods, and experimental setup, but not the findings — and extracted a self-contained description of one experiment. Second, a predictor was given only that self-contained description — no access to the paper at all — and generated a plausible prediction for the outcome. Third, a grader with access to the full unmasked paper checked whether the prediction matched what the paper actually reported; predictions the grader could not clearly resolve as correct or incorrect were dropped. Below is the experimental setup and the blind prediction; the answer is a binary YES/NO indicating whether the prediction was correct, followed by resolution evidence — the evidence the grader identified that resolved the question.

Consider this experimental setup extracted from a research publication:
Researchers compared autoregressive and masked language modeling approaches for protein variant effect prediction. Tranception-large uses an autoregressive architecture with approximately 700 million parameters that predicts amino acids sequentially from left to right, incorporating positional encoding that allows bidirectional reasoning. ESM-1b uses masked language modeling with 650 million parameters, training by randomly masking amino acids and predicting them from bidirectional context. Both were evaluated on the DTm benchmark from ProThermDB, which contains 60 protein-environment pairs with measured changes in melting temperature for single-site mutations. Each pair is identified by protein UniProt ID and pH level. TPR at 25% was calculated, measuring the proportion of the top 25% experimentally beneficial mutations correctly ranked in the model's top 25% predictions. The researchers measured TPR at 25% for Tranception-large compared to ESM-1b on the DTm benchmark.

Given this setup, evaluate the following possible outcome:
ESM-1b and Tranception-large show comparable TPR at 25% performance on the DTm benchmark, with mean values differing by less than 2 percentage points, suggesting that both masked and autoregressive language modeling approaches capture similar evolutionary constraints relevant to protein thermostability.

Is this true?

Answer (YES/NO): NO